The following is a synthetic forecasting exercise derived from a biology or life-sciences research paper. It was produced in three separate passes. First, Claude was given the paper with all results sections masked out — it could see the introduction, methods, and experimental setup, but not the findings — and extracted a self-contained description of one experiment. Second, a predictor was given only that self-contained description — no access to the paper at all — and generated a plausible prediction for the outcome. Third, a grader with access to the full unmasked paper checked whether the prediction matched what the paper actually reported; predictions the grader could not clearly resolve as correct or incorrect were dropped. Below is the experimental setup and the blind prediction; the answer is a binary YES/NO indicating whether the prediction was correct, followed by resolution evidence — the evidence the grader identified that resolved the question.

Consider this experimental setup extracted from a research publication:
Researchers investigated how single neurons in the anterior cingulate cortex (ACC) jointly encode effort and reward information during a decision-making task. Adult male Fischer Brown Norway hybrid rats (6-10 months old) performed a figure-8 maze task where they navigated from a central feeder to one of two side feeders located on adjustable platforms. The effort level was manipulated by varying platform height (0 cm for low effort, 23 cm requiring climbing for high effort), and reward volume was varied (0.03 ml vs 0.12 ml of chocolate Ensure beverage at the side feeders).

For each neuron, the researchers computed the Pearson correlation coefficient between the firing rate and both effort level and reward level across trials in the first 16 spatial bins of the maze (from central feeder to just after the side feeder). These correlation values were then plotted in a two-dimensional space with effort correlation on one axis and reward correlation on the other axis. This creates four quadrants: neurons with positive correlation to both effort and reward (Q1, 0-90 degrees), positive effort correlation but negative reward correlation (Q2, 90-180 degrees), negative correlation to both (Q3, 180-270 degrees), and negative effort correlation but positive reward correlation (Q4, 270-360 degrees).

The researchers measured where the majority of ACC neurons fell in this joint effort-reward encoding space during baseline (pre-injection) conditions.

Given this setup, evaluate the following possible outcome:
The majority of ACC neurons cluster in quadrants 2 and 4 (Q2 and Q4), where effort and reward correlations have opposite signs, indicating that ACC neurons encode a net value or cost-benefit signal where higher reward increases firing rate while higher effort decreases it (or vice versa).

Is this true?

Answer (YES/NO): YES